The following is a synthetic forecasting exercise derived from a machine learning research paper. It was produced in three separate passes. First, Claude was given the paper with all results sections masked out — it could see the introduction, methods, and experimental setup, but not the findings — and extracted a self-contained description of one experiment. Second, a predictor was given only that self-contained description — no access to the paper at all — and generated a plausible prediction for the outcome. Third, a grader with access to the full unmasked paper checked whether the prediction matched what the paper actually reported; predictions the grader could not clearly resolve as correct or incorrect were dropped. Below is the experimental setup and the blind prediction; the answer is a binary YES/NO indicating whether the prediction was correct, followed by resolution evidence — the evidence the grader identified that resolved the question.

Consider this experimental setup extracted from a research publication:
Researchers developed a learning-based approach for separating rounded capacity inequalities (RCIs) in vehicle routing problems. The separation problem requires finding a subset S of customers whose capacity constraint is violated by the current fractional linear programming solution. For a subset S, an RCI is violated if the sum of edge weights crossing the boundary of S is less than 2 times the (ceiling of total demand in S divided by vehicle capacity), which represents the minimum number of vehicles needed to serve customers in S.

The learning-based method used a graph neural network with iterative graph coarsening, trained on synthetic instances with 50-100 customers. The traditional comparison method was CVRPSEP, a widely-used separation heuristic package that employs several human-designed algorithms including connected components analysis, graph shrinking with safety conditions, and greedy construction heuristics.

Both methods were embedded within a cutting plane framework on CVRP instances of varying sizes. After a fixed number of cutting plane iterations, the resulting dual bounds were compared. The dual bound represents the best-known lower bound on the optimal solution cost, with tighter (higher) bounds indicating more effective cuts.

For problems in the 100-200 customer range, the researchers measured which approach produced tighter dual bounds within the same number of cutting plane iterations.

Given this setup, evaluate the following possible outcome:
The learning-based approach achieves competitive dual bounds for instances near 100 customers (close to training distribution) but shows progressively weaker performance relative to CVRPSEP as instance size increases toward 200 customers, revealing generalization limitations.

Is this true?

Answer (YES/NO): NO